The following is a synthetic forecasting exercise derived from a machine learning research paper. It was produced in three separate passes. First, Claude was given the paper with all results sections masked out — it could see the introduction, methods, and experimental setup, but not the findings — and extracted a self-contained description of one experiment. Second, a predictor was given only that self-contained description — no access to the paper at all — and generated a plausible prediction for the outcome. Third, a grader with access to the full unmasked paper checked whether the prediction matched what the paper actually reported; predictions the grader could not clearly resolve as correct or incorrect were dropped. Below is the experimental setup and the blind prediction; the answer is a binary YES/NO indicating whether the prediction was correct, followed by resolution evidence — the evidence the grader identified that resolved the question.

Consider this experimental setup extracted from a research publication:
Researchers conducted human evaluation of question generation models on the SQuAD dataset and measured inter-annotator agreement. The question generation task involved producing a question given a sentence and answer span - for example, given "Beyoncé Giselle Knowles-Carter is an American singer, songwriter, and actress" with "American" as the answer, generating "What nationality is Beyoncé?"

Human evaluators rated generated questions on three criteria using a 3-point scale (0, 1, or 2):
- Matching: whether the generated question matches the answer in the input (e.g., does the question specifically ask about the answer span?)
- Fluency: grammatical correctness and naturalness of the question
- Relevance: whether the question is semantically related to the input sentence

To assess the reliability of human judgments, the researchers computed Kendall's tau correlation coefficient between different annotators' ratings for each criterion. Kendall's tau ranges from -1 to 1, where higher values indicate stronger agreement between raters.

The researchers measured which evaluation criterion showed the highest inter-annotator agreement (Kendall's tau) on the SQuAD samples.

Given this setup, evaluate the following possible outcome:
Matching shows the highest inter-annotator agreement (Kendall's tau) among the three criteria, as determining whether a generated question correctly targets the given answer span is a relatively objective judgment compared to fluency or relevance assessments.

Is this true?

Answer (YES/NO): YES